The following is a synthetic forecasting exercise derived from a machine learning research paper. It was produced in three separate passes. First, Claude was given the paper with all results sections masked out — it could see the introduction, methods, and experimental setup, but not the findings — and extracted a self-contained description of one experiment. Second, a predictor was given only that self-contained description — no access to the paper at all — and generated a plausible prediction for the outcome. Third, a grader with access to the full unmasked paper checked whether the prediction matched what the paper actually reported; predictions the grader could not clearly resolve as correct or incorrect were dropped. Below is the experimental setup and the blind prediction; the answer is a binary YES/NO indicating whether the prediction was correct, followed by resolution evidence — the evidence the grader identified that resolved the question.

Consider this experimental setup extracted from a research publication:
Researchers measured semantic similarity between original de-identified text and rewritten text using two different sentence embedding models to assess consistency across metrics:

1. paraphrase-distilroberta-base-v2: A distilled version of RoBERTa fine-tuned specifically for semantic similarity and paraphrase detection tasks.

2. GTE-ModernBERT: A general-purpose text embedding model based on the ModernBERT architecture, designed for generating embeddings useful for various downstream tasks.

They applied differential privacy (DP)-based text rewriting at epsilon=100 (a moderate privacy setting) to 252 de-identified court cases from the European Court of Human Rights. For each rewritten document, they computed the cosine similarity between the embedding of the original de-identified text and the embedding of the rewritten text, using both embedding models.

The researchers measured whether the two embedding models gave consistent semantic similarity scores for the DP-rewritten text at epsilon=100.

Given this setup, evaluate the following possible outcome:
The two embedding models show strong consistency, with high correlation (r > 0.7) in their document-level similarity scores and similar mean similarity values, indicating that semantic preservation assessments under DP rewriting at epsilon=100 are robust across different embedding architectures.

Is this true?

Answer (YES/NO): NO